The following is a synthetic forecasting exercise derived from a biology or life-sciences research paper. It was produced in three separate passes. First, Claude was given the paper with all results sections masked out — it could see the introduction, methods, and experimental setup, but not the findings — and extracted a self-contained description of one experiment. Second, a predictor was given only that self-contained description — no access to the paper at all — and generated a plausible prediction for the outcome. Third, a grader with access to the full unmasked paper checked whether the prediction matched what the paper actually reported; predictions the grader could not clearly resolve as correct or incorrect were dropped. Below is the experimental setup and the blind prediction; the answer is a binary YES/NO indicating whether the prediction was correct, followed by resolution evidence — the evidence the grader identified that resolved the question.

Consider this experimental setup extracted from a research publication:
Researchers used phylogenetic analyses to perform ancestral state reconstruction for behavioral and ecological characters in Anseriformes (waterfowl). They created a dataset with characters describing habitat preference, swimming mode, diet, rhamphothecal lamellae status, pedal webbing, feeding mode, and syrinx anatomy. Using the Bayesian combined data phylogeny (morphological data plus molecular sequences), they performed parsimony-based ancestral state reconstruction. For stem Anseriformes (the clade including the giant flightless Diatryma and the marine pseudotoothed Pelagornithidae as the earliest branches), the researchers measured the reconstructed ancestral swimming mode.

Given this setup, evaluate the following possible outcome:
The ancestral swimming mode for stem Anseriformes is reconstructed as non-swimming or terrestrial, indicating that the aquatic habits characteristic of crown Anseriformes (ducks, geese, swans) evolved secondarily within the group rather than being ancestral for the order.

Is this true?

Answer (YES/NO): YES